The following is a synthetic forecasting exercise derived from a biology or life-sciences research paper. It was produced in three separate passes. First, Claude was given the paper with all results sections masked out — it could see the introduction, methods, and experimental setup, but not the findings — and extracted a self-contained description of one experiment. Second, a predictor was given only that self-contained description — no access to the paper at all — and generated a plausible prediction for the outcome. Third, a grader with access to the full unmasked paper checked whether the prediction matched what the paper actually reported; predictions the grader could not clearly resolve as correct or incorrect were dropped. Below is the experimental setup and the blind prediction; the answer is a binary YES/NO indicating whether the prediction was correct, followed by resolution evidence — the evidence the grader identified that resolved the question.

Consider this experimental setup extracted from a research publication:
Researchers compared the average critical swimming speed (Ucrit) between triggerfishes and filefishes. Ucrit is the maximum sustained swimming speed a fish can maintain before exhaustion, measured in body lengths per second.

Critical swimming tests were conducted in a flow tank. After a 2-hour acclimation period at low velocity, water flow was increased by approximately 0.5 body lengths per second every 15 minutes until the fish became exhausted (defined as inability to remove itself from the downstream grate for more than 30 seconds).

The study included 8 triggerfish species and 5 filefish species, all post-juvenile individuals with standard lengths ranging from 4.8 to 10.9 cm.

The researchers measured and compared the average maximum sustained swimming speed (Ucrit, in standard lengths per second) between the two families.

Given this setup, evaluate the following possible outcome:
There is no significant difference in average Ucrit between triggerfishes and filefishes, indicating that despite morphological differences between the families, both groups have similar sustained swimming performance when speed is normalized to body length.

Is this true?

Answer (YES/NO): NO